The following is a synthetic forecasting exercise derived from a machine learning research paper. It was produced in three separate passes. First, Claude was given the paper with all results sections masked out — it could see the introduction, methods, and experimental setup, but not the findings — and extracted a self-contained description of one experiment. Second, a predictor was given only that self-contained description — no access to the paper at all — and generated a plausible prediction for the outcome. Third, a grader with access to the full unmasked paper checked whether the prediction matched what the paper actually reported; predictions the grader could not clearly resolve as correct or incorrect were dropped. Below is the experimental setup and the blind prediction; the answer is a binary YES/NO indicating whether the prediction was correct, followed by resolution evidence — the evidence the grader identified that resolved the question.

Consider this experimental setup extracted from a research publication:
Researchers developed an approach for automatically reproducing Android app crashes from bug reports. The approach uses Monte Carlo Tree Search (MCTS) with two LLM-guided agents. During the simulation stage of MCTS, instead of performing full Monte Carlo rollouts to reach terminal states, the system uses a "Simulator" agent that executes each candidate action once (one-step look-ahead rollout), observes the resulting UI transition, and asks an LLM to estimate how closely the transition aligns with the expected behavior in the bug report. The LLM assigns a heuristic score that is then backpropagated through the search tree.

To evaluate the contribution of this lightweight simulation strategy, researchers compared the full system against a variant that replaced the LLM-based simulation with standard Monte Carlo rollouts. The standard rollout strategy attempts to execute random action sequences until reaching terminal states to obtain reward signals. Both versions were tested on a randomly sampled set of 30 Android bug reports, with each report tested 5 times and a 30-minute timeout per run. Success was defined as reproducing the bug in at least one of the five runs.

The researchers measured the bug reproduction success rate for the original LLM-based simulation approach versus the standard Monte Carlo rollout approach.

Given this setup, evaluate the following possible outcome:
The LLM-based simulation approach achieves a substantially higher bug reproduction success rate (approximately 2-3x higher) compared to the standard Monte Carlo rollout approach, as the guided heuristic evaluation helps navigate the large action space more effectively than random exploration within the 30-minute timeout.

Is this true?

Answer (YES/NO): YES